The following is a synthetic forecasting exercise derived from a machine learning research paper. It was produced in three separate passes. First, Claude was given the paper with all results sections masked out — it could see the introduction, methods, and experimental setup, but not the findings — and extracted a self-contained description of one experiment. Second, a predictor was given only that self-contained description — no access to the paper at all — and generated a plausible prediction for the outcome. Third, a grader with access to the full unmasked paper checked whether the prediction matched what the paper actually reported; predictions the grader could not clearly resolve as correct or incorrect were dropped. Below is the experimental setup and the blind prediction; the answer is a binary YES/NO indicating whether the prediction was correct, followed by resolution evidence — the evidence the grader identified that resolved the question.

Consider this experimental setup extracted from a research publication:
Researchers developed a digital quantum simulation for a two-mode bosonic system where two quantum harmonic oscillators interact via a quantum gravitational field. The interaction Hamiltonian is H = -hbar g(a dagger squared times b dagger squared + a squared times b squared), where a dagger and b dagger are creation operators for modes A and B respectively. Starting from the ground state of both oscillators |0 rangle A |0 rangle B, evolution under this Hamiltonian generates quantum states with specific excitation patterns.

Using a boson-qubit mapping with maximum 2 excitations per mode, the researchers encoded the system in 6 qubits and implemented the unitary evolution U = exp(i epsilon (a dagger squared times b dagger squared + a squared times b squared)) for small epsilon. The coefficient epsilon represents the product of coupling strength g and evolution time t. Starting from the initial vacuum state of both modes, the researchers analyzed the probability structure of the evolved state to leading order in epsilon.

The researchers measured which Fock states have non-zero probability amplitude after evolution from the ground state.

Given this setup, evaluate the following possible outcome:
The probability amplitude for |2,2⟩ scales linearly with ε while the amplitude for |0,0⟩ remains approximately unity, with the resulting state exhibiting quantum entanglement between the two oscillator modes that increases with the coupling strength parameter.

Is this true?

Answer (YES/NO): YES